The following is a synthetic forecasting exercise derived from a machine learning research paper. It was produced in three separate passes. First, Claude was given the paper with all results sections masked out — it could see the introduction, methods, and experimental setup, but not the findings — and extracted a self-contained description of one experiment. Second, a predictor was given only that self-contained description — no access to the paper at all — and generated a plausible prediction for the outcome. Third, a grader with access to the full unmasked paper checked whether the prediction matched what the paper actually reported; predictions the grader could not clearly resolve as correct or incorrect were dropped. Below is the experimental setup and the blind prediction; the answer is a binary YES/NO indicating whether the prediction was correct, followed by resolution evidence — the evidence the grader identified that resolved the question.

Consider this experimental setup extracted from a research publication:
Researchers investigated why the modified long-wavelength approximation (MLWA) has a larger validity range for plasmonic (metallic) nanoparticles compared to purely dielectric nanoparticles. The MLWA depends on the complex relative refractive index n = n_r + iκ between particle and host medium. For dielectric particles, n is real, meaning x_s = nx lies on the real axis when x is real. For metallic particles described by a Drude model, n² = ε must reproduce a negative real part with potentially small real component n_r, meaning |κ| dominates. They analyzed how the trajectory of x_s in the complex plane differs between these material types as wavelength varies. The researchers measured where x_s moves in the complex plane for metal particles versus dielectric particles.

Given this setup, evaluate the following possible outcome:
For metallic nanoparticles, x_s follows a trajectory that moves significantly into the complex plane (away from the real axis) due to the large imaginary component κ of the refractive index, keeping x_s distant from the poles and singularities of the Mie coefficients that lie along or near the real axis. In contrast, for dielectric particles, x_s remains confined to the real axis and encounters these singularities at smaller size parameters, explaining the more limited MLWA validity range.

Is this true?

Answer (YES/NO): YES